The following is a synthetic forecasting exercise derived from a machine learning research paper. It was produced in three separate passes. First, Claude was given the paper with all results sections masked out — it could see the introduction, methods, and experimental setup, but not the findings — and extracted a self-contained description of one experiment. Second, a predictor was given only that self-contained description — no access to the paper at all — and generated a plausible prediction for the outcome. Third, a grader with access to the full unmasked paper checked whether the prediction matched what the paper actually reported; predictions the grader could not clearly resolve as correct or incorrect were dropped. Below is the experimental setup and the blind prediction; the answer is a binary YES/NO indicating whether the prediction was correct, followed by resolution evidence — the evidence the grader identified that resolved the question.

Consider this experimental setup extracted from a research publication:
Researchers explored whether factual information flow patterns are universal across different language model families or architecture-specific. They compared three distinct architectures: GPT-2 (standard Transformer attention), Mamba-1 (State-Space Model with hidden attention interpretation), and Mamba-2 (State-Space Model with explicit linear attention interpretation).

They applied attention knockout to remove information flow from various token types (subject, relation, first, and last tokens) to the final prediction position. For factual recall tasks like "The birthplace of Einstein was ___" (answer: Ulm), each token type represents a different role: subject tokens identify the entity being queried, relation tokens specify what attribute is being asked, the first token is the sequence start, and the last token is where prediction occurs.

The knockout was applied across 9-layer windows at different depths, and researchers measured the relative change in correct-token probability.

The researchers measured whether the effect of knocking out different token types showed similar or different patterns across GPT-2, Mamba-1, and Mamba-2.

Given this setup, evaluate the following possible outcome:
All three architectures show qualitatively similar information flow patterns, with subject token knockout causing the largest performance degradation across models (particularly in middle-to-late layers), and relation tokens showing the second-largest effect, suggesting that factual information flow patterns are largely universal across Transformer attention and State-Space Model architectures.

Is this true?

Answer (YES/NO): NO